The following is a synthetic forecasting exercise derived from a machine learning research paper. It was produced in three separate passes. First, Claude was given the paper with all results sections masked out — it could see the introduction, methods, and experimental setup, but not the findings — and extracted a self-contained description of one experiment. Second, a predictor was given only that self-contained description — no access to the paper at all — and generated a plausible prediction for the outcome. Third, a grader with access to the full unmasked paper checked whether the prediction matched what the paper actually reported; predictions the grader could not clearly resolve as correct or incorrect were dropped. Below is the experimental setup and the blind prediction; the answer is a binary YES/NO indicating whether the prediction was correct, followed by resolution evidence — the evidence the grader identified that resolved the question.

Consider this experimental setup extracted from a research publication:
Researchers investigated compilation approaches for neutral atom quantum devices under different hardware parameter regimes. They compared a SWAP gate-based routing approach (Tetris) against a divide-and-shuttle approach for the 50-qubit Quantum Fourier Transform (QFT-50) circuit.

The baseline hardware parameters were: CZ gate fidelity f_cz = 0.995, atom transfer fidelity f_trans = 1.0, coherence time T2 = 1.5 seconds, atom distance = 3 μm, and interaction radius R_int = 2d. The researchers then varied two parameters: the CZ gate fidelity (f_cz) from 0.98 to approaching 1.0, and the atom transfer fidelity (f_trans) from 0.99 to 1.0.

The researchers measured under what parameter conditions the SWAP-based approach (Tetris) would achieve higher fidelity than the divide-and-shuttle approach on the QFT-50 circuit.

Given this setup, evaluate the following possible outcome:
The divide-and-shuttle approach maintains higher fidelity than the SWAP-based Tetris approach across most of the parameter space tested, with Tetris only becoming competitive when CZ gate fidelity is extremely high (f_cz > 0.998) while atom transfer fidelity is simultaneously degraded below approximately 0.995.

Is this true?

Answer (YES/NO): NO